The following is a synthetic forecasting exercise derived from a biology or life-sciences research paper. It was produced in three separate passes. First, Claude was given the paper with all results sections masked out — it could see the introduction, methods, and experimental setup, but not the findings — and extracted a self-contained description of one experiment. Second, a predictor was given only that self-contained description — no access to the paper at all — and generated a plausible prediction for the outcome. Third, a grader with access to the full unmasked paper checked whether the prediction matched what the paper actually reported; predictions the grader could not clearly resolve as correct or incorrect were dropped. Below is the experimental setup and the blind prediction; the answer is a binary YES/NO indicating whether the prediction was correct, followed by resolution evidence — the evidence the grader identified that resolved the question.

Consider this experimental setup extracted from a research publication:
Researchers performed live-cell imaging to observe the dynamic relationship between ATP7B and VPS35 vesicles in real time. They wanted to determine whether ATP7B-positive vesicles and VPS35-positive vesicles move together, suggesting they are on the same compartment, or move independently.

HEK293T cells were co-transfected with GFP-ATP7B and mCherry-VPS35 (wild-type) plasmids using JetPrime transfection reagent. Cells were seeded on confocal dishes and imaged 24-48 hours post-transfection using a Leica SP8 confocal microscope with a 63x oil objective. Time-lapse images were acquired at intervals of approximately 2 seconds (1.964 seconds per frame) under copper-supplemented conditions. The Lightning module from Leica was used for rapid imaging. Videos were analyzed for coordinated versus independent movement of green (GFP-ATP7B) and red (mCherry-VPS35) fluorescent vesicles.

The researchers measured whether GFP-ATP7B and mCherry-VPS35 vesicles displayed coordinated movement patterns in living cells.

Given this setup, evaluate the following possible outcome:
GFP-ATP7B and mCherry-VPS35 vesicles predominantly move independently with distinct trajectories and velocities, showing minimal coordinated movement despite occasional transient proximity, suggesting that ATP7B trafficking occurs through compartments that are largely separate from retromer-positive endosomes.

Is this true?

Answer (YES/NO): NO